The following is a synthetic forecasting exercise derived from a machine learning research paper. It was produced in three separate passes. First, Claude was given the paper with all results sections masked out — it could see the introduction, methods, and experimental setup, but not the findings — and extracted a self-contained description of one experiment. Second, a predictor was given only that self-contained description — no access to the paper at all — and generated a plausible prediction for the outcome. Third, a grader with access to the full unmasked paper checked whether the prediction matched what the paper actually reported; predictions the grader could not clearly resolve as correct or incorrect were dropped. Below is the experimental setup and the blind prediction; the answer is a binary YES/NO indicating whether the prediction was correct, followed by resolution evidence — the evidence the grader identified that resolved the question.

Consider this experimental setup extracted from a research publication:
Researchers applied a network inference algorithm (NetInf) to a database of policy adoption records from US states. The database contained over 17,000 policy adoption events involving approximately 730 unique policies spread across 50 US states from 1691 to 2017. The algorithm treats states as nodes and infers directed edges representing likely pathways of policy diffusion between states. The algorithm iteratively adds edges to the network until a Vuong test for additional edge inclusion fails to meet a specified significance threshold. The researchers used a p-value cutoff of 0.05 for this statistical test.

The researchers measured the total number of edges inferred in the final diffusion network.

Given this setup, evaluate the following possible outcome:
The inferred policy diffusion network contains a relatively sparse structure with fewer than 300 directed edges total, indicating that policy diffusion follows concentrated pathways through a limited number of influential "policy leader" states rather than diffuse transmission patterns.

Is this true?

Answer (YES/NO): NO